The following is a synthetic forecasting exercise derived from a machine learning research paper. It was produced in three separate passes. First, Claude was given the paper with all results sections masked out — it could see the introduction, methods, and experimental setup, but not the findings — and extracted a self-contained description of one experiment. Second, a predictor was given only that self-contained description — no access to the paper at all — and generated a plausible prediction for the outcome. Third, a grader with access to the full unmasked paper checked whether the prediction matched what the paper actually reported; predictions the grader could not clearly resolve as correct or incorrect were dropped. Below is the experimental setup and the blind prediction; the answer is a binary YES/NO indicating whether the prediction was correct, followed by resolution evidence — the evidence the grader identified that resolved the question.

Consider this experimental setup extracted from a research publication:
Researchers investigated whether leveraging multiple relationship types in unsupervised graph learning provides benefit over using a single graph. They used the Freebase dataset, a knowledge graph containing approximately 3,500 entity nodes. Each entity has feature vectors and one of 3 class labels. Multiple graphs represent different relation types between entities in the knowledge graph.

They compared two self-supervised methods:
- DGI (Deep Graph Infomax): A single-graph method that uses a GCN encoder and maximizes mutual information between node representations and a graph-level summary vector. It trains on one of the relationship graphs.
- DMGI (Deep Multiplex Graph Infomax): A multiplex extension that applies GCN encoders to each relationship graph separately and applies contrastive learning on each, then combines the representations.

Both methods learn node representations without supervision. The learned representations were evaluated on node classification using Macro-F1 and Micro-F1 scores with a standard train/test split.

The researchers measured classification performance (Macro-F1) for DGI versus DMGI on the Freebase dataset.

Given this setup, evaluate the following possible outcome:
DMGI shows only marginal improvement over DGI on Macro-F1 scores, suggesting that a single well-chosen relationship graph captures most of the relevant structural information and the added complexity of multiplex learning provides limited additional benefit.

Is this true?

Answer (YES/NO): NO